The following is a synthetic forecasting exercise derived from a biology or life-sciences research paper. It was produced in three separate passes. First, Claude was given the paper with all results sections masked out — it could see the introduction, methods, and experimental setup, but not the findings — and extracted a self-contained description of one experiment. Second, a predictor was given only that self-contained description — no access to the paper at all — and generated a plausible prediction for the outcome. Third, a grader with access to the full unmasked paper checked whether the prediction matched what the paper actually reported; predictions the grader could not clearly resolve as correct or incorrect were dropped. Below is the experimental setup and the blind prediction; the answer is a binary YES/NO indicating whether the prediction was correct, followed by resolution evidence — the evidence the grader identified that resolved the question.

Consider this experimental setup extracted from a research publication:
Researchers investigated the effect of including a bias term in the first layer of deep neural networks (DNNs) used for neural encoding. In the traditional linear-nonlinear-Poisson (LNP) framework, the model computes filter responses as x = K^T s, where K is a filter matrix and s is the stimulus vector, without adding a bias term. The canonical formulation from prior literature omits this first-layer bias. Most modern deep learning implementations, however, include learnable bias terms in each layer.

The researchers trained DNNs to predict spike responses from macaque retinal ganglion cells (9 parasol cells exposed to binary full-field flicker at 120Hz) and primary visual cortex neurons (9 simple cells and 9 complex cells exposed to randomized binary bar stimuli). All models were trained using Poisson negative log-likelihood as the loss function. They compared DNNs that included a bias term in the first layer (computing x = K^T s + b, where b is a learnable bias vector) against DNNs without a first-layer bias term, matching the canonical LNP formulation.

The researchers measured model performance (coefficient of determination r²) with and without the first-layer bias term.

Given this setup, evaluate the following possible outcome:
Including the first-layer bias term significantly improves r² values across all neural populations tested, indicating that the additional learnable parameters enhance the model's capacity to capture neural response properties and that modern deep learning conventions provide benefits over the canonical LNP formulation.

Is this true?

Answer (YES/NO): YES